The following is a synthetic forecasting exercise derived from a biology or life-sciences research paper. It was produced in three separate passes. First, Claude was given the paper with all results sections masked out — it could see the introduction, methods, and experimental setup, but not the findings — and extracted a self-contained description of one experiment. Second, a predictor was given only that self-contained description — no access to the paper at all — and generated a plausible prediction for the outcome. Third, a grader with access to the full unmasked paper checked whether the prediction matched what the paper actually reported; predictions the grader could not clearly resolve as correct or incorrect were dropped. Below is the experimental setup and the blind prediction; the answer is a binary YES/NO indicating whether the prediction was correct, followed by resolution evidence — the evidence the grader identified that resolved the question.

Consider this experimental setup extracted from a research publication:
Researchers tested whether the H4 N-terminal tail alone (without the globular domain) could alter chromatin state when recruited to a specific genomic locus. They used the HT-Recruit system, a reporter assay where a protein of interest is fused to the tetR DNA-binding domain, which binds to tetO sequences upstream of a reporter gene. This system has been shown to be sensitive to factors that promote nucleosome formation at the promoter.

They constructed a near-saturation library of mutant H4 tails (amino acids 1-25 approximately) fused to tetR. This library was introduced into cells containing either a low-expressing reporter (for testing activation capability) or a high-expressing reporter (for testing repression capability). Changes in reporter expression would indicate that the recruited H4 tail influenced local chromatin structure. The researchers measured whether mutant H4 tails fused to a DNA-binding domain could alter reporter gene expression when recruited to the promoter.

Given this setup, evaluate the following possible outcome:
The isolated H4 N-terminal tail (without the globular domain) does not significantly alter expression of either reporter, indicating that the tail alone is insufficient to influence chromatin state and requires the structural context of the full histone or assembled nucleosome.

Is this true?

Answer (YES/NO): YES